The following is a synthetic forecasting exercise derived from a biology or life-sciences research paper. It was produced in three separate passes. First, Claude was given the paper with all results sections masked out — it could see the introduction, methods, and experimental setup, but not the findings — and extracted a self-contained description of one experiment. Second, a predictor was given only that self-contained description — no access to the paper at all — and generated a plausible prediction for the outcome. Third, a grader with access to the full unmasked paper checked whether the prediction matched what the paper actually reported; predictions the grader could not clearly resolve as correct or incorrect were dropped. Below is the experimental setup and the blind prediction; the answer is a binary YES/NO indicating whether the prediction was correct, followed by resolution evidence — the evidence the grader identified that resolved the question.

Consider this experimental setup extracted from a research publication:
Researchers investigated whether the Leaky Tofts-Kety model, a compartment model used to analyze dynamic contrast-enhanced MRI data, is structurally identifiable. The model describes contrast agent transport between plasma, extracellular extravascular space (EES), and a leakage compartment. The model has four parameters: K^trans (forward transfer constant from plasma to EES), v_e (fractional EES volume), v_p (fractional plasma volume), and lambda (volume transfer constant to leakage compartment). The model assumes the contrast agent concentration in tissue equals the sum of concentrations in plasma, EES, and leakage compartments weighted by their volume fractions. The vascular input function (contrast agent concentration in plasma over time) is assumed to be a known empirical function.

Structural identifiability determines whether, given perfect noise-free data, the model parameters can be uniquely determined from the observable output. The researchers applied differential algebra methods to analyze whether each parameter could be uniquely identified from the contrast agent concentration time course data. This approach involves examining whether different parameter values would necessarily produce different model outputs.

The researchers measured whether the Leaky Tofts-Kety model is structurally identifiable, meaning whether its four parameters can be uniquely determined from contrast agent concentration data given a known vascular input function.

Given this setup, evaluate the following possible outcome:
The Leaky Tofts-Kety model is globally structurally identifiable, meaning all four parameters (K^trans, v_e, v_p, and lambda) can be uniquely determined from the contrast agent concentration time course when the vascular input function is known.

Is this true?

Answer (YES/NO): YES